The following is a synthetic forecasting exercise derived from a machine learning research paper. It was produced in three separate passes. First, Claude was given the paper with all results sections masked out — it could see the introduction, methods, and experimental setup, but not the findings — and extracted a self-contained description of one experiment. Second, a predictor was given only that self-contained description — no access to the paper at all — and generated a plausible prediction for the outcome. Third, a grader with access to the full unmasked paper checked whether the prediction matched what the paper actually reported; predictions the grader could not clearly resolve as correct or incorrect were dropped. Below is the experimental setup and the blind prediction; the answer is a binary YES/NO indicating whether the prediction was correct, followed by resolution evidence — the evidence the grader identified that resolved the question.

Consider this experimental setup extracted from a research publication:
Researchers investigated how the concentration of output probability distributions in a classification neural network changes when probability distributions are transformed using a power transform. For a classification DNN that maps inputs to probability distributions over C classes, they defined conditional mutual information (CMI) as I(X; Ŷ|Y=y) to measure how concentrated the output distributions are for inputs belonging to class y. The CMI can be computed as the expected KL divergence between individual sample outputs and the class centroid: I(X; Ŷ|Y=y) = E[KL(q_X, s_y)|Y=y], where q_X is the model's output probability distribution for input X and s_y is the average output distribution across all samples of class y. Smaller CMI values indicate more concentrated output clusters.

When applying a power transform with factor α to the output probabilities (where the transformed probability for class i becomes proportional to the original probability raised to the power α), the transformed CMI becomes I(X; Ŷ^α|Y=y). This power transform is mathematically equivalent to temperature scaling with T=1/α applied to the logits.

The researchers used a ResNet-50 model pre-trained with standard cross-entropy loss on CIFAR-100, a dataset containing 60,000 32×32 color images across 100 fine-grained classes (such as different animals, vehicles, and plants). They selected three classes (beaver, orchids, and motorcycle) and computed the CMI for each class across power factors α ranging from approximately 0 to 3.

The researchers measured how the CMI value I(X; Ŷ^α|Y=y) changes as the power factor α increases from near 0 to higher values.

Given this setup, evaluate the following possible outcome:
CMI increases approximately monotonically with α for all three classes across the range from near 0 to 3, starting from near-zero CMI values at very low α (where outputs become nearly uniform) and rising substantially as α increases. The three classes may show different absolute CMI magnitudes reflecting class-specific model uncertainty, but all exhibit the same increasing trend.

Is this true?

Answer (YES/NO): NO